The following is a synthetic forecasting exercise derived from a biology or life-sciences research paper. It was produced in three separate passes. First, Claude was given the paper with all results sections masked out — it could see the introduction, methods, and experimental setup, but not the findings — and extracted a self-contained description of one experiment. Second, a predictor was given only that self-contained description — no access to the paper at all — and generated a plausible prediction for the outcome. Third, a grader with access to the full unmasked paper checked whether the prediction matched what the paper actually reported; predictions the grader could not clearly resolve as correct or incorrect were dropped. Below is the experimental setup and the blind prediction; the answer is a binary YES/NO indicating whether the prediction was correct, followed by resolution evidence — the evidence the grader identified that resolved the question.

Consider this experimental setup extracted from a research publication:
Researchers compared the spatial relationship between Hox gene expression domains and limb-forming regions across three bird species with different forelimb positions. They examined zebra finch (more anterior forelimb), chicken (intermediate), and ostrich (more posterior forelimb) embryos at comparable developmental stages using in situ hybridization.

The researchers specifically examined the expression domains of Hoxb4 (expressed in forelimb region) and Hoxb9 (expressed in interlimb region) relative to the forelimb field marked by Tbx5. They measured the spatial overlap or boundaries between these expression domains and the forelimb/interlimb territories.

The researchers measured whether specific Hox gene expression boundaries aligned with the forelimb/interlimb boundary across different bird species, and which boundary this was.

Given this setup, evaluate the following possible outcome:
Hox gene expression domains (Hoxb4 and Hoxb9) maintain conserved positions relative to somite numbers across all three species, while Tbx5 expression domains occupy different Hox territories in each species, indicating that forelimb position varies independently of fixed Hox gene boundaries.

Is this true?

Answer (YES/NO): NO